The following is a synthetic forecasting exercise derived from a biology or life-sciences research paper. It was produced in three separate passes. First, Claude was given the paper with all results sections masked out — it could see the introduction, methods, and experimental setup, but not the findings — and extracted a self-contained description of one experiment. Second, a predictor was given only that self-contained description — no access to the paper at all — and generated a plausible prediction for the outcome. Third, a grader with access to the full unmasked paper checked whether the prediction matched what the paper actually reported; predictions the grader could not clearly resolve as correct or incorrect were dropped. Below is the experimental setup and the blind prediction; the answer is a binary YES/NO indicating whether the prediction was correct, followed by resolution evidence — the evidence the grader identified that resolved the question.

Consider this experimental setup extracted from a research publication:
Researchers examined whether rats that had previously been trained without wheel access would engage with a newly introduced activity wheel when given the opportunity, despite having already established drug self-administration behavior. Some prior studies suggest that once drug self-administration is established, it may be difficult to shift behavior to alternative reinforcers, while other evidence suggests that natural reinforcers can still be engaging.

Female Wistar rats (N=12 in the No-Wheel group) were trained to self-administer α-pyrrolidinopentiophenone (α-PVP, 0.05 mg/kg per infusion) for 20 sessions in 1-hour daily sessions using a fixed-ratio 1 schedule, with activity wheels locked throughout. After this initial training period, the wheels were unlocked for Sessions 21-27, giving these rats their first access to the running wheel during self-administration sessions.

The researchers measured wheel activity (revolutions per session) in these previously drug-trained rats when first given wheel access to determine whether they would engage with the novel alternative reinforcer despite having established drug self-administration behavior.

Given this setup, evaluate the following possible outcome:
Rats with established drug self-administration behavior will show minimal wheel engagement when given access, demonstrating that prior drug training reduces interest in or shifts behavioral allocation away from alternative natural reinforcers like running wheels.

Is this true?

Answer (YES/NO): YES